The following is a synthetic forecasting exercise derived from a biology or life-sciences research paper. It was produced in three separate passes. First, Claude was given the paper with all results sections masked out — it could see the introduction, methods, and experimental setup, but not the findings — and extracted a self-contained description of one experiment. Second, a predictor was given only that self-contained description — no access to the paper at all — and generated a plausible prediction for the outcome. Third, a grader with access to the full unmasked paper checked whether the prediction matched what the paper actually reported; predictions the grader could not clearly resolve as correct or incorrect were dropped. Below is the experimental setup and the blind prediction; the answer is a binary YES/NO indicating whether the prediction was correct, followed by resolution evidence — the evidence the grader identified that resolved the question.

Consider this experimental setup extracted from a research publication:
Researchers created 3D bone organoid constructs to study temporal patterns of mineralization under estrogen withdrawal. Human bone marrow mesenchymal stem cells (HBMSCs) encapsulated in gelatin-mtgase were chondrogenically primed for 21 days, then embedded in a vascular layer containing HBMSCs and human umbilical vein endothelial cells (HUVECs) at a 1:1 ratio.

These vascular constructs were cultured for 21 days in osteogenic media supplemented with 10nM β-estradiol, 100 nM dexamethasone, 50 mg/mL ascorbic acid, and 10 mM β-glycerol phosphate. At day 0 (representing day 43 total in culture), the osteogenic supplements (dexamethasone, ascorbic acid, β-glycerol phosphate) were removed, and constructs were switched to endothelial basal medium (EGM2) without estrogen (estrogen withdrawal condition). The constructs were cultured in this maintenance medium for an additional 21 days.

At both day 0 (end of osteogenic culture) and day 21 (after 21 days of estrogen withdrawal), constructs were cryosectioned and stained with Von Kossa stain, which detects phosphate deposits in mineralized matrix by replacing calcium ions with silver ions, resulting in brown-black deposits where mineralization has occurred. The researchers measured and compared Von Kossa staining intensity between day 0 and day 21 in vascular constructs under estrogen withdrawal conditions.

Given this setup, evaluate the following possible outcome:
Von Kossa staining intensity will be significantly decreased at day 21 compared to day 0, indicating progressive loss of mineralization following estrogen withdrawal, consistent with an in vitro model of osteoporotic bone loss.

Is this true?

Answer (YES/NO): NO